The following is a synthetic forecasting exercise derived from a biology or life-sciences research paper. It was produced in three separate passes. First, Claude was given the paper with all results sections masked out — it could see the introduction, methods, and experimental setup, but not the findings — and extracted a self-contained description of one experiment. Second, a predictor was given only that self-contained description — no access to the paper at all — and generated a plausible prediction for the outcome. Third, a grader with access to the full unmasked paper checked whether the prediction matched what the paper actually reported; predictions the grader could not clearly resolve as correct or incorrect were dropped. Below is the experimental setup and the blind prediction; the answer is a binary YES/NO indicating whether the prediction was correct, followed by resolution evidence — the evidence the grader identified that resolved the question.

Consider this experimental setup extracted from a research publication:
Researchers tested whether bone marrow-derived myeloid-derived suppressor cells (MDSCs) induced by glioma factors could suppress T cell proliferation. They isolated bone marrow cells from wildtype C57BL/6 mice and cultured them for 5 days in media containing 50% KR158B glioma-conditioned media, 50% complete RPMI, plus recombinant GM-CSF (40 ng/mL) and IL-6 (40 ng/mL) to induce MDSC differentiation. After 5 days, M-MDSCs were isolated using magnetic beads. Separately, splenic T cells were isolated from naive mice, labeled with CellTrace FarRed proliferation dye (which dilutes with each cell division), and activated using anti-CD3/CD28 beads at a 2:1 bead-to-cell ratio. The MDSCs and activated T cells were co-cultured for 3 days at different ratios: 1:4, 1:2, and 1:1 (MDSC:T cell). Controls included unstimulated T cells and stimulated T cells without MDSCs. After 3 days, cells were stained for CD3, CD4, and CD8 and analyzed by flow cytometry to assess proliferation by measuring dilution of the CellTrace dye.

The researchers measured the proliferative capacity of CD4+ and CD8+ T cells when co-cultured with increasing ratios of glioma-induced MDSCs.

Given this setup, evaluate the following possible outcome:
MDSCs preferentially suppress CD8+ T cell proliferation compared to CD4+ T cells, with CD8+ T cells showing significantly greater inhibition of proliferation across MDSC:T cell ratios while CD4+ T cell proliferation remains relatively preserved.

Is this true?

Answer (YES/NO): NO